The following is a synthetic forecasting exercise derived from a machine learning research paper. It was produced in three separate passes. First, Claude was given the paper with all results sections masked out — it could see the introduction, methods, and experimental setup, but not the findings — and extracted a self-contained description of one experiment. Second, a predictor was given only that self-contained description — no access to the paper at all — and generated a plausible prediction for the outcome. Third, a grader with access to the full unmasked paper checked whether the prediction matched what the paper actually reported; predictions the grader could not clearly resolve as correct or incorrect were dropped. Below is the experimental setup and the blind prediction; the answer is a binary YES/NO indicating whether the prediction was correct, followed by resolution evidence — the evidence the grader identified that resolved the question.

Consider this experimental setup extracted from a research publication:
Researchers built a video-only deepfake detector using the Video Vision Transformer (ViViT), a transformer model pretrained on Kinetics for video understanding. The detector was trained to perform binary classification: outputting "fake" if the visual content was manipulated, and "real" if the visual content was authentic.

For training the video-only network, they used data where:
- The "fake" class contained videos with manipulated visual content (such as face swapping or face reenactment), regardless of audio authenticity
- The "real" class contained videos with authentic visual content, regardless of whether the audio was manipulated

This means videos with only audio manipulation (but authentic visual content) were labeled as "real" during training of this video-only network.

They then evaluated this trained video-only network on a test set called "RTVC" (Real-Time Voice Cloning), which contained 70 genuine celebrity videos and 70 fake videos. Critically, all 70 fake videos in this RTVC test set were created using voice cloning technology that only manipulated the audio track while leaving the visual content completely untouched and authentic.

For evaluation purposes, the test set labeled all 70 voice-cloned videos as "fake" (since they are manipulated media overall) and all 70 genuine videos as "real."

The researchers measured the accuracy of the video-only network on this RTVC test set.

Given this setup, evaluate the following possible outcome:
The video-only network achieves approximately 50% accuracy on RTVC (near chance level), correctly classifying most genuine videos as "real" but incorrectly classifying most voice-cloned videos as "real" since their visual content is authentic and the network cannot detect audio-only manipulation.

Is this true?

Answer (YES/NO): YES